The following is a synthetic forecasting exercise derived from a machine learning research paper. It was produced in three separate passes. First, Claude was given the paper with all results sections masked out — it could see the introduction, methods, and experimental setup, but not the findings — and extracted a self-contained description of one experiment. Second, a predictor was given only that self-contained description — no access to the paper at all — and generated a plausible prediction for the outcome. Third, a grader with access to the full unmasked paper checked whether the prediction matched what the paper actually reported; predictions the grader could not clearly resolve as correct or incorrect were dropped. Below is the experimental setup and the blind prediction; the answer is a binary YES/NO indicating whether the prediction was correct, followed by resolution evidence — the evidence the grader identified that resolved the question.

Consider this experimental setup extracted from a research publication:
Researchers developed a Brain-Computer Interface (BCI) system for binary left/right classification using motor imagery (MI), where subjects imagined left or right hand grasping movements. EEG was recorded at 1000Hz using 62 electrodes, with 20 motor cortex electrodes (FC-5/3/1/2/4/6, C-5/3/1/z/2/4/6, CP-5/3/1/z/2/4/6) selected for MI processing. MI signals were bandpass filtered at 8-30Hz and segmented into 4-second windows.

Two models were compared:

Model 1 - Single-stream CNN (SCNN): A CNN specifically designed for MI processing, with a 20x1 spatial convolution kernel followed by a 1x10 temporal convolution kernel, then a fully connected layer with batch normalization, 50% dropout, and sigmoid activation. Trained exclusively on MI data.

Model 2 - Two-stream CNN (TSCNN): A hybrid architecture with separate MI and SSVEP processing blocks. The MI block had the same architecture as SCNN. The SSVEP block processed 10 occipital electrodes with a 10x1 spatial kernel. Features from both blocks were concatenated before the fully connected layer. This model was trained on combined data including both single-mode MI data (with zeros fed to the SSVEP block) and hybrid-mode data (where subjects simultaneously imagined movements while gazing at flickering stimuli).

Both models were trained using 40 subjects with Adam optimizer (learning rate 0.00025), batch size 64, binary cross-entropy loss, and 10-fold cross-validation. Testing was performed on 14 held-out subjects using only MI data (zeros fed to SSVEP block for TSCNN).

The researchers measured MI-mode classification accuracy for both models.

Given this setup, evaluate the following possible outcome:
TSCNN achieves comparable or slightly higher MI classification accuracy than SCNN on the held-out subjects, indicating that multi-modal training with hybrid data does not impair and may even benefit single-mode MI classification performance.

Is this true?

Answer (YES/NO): YES